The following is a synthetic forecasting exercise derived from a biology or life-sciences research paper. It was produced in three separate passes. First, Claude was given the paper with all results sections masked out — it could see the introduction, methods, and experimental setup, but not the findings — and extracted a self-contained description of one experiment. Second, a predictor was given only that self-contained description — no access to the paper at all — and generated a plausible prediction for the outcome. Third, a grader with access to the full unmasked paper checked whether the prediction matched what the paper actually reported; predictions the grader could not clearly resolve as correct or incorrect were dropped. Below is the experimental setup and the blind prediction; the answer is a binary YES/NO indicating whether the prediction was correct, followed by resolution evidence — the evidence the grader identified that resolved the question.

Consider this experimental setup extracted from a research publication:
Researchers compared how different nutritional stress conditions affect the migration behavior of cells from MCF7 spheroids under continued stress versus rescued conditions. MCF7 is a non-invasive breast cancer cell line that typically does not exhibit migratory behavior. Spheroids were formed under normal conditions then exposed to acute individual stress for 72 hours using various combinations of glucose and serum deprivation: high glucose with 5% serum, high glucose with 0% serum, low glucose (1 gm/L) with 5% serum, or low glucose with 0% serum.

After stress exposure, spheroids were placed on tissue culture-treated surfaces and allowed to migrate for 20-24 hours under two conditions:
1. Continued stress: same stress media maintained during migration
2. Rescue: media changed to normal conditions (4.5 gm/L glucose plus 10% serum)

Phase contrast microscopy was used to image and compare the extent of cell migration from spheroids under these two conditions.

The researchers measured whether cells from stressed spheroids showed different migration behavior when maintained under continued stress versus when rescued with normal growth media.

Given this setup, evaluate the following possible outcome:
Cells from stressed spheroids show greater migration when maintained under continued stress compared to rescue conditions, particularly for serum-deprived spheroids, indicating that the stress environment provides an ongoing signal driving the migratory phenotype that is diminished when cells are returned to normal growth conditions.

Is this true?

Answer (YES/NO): NO